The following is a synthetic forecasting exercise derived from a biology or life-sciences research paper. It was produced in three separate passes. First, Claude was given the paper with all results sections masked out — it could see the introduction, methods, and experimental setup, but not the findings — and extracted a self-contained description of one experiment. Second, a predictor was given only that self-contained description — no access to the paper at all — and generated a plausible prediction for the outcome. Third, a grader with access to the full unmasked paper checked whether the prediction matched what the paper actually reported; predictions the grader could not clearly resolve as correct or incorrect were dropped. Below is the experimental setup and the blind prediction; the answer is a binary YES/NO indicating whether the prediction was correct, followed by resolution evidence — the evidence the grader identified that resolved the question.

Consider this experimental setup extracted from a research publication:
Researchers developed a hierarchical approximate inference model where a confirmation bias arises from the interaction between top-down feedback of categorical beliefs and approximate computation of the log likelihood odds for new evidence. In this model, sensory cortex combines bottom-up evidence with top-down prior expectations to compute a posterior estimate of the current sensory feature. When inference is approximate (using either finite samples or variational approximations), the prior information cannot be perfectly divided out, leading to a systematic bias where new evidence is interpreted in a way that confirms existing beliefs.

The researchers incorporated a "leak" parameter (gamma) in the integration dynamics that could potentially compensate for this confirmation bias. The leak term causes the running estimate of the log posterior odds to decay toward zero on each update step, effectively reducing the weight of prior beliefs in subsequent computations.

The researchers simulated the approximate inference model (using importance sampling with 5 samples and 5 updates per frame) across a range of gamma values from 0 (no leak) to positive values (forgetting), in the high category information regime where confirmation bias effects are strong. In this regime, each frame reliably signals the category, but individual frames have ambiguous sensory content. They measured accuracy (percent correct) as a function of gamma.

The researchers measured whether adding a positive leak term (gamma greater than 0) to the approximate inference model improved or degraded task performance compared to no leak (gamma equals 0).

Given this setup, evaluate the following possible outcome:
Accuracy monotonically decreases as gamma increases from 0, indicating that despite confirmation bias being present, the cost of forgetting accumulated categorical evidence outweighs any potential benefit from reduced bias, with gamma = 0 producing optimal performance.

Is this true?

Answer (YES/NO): NO